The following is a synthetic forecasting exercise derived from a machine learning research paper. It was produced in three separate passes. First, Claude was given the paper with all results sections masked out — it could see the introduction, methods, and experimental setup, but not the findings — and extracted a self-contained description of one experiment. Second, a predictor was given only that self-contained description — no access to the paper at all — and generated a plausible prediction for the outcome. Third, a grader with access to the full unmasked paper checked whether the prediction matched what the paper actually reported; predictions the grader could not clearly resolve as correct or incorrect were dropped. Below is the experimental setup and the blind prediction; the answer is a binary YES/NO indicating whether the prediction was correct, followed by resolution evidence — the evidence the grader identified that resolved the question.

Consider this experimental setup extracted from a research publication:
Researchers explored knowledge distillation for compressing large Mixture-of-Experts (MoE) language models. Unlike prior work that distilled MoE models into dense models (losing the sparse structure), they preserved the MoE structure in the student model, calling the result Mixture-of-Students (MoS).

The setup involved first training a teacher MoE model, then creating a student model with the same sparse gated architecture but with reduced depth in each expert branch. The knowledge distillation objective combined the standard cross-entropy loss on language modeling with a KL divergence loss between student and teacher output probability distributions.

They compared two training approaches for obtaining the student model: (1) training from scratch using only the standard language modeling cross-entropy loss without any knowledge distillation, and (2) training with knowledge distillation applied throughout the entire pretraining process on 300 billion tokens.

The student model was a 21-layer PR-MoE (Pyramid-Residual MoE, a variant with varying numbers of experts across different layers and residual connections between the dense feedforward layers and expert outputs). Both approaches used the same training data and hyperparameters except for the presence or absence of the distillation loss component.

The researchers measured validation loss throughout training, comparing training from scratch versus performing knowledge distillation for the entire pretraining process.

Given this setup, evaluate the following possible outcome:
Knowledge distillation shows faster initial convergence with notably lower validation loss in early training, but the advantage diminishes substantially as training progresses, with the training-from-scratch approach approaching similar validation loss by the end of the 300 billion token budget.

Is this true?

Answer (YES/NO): NO